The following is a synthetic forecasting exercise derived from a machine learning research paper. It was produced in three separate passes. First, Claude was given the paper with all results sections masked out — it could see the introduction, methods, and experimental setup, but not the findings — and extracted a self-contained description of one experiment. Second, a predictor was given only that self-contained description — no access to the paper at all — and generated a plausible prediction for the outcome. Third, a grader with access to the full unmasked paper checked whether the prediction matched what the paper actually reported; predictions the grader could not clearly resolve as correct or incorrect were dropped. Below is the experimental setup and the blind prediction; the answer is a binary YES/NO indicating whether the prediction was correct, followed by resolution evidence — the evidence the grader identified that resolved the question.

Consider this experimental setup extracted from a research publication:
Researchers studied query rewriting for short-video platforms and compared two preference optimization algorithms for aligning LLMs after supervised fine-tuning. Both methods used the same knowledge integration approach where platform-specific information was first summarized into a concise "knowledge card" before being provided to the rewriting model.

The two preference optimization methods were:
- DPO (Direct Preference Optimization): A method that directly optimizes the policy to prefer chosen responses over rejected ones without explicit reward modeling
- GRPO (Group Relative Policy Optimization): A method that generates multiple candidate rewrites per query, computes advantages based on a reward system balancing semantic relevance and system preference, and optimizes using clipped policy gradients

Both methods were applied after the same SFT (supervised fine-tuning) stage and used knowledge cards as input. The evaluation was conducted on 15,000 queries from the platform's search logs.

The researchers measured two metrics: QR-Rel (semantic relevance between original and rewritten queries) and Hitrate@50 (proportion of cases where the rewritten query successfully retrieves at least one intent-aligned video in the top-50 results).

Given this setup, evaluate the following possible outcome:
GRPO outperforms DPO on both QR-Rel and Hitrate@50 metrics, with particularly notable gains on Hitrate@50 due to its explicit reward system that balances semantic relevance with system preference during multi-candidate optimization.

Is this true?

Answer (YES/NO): NO